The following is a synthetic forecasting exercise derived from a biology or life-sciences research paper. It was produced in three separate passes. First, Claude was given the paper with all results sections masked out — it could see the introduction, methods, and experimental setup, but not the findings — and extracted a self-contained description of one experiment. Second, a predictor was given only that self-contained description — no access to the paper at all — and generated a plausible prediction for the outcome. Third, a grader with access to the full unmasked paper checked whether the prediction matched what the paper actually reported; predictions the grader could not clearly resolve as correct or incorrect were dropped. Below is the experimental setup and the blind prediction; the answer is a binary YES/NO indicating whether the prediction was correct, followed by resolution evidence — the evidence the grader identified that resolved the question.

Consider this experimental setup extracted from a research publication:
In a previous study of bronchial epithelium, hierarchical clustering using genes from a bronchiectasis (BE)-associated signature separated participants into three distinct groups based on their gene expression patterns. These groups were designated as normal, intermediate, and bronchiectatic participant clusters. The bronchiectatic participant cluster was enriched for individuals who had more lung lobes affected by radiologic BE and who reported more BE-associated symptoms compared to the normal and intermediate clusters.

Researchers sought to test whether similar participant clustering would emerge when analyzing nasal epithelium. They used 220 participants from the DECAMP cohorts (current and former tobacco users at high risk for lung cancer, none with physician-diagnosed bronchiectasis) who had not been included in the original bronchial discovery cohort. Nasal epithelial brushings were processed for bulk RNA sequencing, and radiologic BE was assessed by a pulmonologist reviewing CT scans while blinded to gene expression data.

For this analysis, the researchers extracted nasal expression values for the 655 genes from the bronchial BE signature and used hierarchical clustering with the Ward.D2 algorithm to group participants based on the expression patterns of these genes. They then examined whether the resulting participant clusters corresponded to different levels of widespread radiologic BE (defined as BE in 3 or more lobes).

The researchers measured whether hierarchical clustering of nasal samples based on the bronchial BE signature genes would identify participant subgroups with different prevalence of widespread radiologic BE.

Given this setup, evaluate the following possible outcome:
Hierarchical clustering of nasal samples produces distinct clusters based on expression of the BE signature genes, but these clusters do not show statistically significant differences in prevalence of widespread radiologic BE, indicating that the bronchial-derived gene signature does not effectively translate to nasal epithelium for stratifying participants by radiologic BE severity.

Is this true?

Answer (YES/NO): NO